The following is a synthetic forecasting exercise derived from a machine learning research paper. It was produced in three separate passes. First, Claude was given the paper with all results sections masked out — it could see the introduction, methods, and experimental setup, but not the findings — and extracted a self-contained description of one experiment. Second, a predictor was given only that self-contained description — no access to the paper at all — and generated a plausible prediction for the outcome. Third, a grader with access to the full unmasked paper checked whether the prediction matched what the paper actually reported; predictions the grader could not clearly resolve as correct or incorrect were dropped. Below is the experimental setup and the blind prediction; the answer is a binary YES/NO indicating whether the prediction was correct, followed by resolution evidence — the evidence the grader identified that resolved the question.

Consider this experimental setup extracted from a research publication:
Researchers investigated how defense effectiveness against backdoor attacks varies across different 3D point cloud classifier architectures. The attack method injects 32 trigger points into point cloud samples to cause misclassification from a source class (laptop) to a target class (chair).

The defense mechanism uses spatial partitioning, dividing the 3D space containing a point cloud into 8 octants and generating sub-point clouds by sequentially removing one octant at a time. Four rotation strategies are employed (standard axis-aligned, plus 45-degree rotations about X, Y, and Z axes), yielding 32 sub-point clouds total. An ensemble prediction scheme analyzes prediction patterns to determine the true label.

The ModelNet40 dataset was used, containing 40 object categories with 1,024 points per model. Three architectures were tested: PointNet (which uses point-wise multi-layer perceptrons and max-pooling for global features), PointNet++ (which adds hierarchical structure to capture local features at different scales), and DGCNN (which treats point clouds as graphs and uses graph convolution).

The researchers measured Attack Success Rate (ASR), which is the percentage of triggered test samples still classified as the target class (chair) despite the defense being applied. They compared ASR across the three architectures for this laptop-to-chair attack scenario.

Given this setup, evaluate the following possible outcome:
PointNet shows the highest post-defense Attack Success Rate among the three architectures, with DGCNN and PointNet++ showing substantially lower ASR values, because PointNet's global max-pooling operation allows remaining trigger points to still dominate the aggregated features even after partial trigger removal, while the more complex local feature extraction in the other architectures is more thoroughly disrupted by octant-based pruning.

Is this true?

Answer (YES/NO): NO